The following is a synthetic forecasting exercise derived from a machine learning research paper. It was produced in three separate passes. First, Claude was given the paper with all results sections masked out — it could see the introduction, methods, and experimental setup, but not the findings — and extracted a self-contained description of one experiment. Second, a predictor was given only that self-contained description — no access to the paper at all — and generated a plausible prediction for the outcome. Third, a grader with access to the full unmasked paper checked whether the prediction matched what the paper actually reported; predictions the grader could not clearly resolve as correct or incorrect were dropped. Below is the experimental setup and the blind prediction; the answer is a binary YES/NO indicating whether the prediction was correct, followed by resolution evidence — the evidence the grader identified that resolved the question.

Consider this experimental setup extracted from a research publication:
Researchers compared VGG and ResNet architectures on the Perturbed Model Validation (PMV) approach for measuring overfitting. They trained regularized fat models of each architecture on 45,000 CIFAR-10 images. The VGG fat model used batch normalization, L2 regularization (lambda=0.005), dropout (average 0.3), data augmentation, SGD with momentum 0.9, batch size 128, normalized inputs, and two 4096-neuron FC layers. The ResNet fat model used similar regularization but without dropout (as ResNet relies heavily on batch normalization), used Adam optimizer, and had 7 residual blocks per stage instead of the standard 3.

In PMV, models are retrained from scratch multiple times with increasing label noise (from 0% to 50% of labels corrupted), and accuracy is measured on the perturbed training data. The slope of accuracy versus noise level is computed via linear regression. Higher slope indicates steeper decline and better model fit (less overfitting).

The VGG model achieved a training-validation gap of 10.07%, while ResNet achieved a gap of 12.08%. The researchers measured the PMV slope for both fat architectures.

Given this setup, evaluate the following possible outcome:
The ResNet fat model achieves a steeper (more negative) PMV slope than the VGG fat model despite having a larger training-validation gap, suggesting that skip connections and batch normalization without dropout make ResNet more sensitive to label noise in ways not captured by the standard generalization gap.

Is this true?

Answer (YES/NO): NO